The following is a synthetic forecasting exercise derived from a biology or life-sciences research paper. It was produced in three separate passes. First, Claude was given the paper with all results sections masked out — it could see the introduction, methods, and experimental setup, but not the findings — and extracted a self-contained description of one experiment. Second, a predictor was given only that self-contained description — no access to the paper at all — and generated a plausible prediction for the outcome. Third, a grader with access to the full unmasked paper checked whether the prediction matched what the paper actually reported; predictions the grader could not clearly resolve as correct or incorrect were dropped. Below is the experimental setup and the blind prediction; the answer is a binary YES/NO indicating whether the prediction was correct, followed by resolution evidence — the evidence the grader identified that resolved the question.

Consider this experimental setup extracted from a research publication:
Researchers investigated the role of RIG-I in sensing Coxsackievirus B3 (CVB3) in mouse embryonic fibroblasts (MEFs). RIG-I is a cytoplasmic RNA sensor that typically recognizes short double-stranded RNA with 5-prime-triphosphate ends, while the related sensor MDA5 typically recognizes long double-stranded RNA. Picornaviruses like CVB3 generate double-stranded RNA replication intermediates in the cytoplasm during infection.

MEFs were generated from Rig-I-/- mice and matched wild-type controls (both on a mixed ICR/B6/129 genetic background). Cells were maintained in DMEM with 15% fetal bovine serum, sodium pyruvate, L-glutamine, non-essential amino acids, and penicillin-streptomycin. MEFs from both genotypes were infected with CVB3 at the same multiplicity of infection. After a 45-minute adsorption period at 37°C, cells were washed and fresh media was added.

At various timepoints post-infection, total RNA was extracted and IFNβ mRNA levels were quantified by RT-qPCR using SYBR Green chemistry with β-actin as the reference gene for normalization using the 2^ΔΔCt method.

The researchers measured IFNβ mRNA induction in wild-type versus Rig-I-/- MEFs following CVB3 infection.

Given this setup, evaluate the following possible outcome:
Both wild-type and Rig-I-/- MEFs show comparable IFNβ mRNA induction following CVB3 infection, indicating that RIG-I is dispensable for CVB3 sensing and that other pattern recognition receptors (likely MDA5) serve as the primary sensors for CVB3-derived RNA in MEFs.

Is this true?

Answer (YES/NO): NO